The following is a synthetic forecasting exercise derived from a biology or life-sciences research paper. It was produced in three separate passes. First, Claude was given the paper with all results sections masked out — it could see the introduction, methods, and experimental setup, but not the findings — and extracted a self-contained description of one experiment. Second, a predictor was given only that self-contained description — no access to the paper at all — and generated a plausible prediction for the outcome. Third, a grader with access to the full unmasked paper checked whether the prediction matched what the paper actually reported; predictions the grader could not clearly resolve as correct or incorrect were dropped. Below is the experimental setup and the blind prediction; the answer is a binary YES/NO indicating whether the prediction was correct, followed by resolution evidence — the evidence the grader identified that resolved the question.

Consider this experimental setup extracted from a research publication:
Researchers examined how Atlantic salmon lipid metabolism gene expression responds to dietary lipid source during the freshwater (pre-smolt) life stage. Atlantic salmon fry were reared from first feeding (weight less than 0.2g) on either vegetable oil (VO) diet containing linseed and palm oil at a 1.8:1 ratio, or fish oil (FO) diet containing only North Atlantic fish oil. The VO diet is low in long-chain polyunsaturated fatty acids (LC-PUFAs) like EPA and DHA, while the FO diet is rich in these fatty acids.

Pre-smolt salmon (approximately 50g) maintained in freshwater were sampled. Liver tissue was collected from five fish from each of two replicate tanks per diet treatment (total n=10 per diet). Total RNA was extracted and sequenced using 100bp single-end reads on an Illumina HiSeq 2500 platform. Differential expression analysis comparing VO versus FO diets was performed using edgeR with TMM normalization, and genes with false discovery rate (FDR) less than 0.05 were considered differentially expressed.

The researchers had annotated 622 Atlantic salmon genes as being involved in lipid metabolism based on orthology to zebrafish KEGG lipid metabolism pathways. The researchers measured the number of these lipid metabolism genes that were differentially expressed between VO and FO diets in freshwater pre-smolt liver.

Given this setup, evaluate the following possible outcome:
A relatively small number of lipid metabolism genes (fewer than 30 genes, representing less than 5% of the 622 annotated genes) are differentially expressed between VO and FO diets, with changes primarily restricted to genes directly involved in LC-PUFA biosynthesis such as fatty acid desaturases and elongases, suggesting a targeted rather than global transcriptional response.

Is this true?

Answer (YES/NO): NO